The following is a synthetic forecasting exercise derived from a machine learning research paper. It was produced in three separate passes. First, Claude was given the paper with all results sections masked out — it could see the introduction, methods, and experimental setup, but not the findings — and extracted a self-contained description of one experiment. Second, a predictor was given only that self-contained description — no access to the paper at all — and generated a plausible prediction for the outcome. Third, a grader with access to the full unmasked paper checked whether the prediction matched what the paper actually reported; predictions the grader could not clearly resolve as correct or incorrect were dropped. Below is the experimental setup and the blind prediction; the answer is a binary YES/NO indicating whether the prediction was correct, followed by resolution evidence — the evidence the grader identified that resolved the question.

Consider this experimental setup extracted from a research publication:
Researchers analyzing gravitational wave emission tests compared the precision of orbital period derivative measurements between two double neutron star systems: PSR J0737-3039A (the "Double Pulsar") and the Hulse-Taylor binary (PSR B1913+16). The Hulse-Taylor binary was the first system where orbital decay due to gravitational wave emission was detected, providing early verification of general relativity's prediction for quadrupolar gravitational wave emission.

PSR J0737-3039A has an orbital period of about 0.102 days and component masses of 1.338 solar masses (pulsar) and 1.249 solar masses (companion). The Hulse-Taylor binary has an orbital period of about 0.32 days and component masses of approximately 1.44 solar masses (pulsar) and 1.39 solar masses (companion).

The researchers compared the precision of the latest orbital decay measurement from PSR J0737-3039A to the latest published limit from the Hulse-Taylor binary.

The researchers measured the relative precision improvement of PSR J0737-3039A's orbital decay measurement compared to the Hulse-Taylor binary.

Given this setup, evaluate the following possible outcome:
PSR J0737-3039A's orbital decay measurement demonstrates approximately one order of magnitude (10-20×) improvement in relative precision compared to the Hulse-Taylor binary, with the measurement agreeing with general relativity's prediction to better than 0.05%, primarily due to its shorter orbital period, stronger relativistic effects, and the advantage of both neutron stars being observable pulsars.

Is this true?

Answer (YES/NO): NO